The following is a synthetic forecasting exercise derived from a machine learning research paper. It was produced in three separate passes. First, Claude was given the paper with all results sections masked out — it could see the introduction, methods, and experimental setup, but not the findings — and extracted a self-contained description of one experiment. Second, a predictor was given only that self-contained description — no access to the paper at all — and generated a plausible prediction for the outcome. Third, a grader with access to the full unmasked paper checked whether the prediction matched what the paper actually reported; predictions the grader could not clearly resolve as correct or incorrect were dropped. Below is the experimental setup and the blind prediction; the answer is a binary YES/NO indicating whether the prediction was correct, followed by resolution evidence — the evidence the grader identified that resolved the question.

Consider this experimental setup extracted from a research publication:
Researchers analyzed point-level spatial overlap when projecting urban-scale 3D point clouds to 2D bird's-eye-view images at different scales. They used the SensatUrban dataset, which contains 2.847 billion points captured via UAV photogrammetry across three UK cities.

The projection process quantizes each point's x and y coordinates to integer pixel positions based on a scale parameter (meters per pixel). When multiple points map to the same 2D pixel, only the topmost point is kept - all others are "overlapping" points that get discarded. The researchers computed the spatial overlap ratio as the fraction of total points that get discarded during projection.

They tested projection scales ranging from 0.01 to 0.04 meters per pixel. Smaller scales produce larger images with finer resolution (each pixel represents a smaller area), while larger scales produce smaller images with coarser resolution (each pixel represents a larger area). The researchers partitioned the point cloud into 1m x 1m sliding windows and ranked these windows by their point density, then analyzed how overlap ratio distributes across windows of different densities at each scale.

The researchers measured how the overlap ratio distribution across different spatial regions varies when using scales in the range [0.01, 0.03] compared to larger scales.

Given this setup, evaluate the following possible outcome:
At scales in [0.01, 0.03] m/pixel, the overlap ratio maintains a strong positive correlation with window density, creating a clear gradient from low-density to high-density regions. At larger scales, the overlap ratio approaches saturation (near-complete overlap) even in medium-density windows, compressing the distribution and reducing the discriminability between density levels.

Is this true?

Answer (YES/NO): NO